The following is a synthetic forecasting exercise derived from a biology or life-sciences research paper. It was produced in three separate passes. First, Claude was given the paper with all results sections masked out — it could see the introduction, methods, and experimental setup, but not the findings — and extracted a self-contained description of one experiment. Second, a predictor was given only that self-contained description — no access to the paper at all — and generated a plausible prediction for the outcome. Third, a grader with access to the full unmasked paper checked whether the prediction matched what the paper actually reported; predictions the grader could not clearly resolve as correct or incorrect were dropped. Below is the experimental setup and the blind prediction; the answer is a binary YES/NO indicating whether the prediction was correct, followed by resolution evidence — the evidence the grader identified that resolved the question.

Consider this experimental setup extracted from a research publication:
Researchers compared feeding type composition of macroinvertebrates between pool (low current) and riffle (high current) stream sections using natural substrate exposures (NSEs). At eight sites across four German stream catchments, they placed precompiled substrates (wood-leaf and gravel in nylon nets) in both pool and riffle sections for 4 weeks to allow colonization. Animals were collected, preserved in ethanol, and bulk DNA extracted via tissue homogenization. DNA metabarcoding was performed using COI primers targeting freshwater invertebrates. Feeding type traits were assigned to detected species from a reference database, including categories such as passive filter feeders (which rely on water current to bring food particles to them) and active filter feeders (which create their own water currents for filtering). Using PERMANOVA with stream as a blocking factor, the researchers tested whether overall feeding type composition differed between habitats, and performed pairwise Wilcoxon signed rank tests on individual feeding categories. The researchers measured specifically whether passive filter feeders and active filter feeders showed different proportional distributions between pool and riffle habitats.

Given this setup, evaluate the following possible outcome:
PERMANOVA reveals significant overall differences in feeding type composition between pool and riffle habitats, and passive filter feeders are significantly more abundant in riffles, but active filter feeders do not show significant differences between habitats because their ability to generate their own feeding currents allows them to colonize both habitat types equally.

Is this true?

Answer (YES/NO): NO